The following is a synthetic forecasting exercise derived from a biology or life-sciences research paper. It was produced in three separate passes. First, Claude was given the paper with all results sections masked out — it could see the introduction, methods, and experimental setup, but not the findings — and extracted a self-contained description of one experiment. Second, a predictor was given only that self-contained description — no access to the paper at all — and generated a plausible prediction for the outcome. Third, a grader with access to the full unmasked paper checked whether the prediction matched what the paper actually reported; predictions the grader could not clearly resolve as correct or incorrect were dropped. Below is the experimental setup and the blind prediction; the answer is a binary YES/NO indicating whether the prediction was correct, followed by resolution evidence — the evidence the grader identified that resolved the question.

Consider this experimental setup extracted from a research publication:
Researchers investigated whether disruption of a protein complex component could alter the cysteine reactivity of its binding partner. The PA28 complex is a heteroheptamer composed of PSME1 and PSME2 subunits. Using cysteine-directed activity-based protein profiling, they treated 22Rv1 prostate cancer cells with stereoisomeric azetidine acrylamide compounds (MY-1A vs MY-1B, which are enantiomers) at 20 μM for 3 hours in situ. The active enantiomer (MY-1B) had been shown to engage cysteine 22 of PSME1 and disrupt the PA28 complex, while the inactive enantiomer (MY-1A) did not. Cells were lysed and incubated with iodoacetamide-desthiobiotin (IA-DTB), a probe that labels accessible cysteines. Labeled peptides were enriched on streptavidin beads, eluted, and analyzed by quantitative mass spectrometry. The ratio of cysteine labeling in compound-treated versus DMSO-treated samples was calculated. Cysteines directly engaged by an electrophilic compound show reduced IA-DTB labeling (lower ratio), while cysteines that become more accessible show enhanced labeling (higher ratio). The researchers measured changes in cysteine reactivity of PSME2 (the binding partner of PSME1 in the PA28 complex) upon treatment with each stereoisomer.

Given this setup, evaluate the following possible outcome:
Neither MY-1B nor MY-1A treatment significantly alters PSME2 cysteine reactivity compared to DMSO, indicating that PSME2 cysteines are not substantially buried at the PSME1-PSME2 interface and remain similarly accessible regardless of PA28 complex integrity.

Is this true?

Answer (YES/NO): NO